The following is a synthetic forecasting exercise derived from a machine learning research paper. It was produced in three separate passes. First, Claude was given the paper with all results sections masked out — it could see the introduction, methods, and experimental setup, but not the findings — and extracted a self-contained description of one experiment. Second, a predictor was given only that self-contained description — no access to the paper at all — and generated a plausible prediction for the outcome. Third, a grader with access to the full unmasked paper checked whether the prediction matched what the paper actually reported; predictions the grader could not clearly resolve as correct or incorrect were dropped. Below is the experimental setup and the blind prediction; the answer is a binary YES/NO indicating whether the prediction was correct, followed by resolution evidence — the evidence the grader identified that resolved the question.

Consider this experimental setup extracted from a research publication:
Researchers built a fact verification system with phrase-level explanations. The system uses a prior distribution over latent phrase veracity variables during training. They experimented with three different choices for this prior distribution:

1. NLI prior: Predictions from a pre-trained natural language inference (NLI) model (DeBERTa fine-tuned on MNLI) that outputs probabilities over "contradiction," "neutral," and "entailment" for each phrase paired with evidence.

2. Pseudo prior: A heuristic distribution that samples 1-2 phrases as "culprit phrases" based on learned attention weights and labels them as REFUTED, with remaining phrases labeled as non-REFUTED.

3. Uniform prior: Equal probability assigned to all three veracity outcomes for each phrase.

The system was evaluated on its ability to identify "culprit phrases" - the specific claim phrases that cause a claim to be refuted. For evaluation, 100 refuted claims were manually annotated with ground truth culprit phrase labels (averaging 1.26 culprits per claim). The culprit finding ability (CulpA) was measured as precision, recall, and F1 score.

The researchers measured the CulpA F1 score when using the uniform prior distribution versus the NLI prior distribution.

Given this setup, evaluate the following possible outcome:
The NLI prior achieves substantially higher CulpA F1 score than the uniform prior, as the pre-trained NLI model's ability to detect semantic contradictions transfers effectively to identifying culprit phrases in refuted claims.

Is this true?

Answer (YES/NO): YES